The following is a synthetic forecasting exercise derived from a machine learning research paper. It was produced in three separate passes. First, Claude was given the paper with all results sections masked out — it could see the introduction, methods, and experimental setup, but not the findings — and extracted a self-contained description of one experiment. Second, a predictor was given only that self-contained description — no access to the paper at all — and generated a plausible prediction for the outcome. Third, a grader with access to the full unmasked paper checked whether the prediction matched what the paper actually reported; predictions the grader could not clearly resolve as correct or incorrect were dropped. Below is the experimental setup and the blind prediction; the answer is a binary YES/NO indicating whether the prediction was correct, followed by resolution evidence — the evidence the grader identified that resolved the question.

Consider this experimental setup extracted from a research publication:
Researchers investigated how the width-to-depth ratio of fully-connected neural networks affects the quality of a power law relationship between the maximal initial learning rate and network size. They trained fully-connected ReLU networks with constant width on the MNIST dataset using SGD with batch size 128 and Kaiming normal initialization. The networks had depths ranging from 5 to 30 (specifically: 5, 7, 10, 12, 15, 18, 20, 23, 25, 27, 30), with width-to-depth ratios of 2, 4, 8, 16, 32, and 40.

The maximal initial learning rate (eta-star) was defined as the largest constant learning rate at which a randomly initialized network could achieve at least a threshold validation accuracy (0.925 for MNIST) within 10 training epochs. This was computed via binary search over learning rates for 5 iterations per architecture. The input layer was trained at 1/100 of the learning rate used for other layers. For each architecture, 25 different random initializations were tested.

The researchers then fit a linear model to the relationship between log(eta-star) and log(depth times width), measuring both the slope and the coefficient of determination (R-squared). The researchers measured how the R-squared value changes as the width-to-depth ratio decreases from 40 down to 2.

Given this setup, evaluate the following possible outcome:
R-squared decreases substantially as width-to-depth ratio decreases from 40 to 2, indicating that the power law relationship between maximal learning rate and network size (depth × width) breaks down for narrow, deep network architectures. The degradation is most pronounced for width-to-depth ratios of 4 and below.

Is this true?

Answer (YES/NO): NO